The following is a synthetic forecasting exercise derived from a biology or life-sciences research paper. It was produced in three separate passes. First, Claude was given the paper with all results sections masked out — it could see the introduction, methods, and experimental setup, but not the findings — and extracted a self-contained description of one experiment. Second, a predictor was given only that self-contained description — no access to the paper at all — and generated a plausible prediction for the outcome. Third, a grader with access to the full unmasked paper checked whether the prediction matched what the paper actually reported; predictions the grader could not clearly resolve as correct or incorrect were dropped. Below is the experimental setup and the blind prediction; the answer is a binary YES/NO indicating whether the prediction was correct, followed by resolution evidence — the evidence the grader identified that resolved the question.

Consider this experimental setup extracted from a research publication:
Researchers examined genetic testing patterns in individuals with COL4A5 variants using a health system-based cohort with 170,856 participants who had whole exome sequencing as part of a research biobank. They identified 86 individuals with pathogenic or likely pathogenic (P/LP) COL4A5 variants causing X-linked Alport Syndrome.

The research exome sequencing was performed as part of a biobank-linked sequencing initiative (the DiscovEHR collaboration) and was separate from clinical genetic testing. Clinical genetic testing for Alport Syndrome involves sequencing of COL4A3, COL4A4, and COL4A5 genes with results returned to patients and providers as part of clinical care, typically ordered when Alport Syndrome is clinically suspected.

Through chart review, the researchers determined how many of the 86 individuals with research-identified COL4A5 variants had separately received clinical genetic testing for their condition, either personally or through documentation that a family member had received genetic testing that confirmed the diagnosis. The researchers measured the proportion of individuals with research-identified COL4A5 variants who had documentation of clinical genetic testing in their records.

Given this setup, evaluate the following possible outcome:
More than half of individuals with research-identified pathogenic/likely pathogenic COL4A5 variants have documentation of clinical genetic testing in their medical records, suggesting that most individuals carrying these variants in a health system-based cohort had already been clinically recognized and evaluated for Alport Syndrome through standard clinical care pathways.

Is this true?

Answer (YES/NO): NO